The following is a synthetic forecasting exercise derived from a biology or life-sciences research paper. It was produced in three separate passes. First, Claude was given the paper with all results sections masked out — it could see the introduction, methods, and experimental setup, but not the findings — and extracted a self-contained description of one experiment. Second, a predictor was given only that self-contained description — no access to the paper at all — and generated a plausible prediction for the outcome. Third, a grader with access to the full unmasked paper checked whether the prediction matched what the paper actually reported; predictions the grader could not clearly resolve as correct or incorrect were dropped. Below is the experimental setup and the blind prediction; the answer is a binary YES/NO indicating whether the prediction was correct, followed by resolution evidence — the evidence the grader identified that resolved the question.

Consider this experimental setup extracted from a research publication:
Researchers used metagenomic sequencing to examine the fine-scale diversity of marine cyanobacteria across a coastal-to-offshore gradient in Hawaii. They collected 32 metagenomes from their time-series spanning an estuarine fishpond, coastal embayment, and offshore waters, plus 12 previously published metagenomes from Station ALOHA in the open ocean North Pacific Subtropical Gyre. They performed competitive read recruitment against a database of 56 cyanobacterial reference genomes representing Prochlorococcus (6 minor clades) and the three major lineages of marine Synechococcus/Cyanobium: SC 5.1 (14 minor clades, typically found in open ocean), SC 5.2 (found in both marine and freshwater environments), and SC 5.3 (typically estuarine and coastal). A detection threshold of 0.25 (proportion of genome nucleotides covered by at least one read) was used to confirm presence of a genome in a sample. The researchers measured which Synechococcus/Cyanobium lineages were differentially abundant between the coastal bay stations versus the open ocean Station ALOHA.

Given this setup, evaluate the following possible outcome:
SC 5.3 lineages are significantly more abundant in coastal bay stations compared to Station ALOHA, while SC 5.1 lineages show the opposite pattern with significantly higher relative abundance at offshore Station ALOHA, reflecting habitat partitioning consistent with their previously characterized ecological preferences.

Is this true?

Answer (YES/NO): NO